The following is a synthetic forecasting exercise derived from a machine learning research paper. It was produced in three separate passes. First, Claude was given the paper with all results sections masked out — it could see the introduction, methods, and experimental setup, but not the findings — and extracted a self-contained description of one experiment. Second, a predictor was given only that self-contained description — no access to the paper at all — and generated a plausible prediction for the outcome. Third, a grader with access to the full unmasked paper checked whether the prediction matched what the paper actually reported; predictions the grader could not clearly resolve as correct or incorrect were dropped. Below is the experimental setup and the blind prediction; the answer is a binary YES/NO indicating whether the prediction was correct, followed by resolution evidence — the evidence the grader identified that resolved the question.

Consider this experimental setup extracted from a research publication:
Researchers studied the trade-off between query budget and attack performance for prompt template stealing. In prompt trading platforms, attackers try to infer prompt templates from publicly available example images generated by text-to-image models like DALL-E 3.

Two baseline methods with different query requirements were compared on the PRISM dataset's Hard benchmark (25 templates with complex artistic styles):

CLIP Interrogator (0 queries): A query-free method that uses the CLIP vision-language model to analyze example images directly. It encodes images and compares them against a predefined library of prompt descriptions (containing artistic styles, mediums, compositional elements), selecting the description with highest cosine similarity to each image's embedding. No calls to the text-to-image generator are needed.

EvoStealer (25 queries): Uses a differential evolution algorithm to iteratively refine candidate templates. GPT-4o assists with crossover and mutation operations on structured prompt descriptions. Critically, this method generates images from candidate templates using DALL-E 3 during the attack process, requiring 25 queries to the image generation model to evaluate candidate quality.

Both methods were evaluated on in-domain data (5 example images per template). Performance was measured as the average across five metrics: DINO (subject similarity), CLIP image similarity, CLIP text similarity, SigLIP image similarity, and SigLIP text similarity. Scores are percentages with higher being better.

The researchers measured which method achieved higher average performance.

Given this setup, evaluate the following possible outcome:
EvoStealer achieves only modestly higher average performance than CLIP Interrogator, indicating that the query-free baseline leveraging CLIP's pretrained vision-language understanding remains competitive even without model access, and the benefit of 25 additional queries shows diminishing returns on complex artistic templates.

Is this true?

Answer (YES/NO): NO